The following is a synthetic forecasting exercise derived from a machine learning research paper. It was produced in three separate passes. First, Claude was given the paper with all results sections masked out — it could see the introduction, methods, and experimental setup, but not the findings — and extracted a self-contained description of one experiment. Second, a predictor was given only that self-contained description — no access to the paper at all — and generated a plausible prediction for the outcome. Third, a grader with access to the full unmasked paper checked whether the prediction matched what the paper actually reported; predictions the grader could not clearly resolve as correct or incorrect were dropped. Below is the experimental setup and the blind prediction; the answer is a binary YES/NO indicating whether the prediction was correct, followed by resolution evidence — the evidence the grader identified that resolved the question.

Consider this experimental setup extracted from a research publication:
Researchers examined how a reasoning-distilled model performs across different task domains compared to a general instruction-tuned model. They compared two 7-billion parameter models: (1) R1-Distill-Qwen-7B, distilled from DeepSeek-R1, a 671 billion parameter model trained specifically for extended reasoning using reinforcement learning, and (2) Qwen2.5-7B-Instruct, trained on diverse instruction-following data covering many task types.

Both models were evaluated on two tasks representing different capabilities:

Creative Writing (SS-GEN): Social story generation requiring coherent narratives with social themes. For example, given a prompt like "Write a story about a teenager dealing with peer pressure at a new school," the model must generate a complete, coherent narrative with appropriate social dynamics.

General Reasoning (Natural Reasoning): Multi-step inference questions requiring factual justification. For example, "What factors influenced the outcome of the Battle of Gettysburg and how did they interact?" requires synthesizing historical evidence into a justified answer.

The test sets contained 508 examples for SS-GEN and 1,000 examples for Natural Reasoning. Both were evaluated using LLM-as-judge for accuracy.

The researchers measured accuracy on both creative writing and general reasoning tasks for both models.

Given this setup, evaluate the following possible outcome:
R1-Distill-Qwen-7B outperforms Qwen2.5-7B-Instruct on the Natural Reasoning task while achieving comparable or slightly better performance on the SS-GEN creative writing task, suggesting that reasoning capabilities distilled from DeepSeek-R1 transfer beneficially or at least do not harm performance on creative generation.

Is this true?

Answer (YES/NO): NO